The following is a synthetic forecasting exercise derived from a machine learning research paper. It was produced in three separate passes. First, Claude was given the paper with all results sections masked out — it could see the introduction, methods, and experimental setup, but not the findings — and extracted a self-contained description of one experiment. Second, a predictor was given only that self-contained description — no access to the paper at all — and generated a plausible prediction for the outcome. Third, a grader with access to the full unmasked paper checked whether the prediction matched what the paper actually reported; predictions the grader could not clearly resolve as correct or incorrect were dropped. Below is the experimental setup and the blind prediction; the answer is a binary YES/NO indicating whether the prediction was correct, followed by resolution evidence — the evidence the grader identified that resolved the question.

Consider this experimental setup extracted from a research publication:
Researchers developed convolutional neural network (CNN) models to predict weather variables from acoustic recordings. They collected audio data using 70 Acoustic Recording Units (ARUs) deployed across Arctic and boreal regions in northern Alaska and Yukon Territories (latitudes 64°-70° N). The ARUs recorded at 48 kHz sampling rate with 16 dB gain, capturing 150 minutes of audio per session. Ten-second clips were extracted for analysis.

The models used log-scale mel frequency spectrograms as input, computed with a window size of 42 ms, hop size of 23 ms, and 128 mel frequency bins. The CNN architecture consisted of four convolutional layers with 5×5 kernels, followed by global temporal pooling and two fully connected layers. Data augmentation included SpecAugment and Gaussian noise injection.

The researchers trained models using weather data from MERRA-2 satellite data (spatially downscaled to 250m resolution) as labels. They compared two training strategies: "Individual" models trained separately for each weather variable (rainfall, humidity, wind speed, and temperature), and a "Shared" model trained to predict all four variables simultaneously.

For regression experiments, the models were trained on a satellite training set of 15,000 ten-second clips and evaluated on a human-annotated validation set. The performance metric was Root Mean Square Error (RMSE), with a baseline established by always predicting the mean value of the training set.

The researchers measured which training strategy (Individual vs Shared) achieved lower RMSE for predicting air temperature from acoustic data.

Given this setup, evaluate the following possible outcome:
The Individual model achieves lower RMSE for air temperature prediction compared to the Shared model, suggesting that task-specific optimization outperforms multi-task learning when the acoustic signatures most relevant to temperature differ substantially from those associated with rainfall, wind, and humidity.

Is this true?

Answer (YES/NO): YES